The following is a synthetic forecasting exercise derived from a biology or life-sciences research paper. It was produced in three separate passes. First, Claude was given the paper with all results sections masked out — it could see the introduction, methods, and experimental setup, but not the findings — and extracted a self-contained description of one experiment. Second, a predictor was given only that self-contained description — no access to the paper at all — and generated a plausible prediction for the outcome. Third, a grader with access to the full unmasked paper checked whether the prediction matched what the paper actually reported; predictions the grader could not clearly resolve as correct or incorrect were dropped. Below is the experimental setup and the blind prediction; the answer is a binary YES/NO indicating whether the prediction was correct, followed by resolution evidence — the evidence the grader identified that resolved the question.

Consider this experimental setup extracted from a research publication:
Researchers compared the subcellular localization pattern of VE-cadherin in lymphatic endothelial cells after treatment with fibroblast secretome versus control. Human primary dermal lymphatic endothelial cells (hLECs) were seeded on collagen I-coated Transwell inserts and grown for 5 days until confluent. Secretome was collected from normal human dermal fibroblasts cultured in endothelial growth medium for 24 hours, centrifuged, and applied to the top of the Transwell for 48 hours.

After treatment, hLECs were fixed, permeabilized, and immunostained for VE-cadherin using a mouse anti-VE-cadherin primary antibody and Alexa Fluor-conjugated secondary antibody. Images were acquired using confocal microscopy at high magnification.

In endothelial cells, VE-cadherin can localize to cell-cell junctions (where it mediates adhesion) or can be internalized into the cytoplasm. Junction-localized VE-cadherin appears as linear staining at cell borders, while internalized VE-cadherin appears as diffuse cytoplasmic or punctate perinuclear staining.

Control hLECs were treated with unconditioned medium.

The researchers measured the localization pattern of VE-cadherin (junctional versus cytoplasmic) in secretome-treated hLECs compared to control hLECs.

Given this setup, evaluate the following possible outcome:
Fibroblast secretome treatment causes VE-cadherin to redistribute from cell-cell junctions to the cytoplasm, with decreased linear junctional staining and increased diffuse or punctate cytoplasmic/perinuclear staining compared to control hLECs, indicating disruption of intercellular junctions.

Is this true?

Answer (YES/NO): NO